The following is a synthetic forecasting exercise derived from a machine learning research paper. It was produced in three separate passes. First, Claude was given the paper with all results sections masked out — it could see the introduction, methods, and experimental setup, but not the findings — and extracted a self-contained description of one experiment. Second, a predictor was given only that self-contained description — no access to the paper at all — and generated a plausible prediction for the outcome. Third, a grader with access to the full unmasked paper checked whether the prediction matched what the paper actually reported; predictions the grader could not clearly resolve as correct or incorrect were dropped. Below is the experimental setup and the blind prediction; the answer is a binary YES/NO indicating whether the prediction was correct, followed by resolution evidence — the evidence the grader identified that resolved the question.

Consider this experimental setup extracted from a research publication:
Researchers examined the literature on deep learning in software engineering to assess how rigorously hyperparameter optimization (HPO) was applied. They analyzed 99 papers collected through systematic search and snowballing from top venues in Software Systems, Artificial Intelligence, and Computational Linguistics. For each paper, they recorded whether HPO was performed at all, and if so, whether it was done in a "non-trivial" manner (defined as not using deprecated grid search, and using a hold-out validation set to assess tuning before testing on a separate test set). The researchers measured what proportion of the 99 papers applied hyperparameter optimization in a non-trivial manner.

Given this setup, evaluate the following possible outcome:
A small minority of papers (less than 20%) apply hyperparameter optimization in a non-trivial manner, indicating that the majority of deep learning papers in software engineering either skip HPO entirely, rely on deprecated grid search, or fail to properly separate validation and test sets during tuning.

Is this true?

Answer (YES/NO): YES